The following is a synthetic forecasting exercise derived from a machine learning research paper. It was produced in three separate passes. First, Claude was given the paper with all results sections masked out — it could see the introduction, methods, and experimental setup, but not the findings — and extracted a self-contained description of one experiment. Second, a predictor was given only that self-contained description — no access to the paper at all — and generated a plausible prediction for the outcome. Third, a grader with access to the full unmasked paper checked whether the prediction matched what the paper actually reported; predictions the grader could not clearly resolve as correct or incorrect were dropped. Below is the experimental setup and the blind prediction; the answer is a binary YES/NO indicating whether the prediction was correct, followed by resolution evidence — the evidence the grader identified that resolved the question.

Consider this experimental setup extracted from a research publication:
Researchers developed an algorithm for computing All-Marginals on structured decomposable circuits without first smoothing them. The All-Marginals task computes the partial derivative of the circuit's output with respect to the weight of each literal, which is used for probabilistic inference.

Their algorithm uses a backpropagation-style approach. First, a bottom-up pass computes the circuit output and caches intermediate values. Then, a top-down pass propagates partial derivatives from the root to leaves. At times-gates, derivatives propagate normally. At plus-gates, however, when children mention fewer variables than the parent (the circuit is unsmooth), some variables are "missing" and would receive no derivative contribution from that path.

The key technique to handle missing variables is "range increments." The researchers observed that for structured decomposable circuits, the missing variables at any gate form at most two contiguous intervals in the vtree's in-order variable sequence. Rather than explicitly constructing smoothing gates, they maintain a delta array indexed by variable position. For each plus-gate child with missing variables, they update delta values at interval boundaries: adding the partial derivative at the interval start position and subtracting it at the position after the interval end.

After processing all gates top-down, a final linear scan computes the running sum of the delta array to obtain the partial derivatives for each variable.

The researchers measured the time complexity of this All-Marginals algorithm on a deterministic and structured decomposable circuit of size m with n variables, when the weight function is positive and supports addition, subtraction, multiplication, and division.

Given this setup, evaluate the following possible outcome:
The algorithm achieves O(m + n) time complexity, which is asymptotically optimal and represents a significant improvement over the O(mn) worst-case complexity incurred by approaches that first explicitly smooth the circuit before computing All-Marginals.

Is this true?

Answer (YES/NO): NO